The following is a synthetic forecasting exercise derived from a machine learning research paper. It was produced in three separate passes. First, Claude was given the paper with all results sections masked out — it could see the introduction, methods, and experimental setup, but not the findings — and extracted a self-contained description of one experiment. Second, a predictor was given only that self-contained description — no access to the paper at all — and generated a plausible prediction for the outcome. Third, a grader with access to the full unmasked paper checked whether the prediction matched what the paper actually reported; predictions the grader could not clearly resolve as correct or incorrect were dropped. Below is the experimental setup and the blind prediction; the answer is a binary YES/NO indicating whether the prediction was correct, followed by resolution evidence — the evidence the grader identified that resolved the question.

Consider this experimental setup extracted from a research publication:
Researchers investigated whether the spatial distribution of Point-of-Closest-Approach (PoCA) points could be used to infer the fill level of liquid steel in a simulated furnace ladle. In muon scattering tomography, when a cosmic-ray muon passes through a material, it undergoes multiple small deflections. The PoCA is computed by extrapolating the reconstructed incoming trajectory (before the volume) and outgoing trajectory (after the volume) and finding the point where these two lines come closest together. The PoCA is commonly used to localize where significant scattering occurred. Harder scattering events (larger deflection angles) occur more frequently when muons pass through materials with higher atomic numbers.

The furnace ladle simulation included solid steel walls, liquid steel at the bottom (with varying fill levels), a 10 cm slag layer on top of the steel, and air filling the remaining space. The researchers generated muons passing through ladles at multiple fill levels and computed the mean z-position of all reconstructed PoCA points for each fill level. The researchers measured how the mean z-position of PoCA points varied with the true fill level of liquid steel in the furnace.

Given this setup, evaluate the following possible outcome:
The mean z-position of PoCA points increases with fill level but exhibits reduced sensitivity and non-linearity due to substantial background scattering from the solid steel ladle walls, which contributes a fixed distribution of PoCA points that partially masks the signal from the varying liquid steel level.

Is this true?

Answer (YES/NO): NO